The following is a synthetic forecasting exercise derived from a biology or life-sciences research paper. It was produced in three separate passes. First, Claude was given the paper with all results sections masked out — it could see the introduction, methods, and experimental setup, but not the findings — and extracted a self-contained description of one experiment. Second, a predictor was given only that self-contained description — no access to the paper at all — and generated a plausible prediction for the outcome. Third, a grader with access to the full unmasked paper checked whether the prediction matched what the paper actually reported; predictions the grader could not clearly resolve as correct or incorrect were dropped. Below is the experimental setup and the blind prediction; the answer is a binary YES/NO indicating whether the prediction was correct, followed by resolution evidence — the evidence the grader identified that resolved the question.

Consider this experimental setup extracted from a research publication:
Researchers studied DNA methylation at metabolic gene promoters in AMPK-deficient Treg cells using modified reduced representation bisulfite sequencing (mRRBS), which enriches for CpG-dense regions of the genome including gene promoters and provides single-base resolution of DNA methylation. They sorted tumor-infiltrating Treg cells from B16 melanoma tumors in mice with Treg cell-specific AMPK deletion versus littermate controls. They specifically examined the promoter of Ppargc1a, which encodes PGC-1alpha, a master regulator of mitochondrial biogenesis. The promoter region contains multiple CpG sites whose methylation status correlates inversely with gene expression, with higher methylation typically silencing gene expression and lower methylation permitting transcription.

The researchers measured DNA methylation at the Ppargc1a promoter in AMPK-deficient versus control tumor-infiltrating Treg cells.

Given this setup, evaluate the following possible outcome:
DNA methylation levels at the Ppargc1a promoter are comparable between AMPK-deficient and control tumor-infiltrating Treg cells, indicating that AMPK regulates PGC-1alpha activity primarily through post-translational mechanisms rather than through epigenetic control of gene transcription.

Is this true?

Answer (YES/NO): NO